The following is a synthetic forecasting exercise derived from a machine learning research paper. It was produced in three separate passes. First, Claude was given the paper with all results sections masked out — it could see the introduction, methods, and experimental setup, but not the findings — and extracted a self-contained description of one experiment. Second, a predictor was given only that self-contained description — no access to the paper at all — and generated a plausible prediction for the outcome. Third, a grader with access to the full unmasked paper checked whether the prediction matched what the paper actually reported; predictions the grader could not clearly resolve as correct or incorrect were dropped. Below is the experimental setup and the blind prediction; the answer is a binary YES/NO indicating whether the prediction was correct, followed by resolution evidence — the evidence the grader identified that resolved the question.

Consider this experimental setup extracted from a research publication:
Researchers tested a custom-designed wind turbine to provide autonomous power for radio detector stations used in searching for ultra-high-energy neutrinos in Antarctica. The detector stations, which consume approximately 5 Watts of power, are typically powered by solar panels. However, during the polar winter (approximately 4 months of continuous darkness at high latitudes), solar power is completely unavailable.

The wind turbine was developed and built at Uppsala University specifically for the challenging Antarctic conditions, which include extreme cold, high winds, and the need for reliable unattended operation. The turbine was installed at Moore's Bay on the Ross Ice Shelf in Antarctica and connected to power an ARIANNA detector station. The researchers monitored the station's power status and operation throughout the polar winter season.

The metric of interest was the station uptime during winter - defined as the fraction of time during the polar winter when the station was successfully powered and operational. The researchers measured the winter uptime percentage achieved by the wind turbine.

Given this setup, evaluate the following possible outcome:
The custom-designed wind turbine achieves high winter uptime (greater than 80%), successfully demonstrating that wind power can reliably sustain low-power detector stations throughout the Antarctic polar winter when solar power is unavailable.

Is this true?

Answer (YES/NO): NO